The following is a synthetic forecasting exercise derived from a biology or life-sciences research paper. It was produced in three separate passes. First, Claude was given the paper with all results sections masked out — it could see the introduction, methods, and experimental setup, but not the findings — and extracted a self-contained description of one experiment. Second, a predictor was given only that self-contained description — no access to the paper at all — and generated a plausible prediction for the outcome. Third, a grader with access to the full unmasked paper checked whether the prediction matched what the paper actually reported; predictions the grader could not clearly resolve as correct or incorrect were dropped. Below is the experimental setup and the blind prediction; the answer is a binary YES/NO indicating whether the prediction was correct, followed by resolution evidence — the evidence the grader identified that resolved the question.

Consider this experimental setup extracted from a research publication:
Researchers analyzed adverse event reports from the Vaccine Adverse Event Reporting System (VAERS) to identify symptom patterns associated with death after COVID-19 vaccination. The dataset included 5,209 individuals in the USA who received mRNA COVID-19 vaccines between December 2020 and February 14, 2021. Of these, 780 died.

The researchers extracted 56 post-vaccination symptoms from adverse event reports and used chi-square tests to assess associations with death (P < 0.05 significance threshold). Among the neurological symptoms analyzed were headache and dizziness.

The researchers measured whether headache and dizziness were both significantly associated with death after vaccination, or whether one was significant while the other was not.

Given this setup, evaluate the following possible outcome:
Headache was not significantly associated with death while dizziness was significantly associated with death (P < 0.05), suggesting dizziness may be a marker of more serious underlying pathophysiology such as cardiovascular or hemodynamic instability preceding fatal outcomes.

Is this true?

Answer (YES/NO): YES